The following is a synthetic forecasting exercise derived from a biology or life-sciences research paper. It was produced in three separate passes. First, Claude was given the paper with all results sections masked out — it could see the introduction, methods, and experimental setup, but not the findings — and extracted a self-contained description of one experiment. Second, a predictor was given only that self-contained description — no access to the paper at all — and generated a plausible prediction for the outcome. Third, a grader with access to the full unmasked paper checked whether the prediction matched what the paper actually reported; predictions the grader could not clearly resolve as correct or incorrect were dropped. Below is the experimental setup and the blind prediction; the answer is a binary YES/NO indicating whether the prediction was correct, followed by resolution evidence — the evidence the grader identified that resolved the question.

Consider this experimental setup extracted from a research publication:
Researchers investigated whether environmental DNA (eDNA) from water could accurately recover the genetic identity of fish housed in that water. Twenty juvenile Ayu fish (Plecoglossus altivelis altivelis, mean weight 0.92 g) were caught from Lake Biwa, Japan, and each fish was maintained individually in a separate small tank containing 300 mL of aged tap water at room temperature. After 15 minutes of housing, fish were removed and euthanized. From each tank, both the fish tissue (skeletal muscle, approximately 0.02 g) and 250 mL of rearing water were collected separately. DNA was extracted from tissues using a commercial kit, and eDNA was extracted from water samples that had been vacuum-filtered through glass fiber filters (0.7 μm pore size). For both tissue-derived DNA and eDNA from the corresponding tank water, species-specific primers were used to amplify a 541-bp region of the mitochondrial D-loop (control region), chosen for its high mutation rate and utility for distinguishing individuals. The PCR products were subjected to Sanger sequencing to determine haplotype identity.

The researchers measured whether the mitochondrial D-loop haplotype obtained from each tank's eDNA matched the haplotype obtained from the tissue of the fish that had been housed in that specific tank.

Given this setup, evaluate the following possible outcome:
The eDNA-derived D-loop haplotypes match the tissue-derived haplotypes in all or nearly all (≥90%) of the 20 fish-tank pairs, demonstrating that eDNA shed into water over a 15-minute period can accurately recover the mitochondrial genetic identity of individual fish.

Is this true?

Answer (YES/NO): YES